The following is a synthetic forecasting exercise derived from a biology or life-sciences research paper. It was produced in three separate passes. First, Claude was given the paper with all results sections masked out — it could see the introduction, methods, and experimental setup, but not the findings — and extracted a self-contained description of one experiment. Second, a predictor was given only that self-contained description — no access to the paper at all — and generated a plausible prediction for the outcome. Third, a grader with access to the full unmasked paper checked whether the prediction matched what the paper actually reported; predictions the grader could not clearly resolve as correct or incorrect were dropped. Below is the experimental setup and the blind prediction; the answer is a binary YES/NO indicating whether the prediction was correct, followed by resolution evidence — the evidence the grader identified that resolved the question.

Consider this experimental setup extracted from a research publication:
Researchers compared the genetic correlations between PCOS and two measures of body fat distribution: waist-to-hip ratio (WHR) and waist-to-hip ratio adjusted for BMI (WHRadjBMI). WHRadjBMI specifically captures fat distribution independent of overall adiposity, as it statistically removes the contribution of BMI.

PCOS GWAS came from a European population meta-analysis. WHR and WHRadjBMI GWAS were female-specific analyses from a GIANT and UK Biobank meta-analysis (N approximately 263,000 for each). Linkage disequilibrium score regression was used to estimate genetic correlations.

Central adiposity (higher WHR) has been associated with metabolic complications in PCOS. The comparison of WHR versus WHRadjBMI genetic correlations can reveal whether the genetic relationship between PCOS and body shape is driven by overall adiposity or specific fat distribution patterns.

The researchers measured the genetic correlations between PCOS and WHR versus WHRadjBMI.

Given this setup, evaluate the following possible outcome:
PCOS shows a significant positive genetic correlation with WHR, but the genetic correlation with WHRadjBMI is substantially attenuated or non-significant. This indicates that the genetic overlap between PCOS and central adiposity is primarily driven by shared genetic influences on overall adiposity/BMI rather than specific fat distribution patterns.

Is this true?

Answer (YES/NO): NO